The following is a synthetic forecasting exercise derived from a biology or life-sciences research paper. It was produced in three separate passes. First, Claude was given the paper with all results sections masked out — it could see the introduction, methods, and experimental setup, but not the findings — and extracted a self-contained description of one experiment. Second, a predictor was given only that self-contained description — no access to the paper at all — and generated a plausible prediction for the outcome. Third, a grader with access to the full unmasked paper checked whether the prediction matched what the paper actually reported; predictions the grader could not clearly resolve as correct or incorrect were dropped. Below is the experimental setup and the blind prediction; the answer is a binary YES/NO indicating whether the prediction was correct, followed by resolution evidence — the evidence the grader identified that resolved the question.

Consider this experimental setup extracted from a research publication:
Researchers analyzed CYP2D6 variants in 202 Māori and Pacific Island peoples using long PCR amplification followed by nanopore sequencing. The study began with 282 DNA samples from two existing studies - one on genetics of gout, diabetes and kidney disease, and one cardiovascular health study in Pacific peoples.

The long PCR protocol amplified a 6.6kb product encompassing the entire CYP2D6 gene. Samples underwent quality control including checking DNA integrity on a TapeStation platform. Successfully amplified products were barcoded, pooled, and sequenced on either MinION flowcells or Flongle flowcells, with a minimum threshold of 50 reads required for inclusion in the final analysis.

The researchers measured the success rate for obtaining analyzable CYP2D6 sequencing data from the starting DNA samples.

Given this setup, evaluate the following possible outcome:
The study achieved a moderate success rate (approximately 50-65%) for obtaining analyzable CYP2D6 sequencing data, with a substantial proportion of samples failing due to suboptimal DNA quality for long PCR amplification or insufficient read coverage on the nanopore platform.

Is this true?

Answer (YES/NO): NO